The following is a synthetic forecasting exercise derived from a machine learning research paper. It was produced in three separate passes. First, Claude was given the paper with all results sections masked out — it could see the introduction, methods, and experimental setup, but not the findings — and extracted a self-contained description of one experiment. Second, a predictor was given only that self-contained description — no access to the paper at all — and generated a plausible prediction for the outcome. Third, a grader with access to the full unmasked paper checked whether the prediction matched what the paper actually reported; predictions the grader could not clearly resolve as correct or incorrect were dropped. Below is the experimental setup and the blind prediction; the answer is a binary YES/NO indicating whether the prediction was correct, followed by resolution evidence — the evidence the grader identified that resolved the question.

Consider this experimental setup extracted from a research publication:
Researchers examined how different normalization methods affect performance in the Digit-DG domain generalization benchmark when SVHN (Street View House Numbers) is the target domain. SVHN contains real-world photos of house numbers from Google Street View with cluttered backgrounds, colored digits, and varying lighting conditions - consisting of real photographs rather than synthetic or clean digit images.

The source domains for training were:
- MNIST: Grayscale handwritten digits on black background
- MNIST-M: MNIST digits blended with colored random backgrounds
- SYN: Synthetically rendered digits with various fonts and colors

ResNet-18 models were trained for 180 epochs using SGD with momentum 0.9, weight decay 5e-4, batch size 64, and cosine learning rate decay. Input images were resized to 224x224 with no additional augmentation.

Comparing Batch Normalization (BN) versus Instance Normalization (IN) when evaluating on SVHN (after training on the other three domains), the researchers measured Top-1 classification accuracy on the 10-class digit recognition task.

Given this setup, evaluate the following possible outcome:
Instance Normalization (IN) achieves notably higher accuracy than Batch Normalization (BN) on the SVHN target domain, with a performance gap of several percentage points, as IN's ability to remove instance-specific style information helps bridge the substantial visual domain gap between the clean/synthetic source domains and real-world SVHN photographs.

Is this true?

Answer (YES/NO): NO